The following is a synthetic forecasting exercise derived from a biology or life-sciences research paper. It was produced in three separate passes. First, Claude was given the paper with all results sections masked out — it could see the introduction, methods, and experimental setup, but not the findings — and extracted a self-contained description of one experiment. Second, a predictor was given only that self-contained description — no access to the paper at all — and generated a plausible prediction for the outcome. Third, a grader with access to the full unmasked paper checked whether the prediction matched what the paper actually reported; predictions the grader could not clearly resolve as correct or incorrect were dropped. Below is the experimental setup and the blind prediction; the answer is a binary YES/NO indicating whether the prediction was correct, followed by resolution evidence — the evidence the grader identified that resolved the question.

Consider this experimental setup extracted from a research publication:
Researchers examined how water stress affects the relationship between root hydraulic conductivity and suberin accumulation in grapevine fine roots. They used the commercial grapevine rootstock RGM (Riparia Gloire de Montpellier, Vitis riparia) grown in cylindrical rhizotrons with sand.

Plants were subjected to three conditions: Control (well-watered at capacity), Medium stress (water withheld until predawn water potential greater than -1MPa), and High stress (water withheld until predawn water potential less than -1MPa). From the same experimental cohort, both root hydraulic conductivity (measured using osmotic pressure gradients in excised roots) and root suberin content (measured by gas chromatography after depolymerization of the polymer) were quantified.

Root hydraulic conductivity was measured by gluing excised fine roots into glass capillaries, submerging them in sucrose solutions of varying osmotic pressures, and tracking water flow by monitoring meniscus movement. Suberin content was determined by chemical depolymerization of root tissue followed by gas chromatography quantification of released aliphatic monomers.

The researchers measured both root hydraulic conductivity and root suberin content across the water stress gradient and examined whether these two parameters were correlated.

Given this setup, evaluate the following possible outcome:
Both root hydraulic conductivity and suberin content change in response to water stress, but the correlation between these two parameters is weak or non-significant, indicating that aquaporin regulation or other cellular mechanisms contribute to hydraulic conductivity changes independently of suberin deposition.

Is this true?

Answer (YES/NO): NO